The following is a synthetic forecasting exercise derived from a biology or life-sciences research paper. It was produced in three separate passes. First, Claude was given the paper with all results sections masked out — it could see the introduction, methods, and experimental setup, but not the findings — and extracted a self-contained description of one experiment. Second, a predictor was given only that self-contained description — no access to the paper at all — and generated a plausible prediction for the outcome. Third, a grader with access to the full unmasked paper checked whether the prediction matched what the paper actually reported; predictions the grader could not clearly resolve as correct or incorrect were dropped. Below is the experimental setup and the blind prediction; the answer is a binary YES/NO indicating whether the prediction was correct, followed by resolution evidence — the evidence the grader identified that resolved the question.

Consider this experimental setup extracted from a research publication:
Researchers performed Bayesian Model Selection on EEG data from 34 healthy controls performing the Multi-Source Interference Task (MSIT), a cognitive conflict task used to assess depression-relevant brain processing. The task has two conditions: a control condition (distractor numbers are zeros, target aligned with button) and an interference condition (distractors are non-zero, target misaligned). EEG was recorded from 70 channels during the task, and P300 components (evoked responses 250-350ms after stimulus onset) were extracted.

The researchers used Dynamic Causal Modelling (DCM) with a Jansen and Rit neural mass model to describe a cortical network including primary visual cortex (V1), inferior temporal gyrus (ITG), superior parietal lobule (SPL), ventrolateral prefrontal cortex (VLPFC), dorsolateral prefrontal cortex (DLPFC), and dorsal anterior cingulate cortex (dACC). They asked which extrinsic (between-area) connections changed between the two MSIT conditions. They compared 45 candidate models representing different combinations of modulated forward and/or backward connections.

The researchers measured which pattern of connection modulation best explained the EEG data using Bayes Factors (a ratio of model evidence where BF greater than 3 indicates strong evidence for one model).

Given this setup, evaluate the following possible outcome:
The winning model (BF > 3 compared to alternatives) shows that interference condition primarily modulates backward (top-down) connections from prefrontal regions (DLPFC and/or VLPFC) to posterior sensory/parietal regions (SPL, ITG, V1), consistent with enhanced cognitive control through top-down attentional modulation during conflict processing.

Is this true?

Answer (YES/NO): NO